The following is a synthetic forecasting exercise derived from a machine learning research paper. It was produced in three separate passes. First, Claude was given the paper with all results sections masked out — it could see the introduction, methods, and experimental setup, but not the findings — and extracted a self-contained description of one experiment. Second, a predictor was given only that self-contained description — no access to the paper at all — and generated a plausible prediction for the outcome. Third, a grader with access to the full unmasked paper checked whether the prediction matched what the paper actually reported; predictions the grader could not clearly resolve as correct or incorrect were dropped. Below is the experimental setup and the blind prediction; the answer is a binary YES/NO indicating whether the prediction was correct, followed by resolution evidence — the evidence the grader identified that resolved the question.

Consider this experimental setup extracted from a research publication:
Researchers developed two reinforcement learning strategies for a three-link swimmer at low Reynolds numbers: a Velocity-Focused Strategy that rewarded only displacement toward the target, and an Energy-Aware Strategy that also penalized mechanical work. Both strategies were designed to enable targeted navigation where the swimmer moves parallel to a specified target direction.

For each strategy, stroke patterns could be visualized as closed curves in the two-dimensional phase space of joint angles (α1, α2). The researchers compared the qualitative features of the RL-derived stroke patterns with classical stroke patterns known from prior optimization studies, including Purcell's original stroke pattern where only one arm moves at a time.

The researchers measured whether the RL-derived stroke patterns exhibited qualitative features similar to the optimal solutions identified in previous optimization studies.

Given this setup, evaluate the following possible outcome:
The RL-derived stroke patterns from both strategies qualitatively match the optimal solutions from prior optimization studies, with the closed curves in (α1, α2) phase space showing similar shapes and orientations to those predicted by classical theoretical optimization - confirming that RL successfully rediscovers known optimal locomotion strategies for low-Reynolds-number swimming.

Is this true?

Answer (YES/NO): YES